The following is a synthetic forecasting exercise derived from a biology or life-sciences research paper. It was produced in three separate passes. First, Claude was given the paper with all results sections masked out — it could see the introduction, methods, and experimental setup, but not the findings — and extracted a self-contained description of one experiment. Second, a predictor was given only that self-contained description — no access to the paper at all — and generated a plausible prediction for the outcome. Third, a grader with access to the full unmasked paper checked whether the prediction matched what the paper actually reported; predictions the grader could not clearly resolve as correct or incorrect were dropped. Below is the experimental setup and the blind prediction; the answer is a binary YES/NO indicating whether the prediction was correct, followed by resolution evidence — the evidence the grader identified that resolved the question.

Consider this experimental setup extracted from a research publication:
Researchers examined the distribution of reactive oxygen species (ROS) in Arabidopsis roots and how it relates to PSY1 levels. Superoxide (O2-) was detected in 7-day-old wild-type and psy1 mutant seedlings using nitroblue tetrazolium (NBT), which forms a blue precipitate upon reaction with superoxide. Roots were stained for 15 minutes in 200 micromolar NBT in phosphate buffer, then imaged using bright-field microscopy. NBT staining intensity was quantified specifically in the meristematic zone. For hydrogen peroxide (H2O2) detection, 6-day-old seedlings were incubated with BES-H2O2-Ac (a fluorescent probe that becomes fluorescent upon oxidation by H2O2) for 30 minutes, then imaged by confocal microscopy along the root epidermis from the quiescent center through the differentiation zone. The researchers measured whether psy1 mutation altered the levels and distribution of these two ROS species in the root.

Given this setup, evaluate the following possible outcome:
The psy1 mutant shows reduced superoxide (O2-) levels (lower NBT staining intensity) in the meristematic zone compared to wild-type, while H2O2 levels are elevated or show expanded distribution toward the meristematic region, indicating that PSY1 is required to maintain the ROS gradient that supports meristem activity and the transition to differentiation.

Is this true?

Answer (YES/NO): NO